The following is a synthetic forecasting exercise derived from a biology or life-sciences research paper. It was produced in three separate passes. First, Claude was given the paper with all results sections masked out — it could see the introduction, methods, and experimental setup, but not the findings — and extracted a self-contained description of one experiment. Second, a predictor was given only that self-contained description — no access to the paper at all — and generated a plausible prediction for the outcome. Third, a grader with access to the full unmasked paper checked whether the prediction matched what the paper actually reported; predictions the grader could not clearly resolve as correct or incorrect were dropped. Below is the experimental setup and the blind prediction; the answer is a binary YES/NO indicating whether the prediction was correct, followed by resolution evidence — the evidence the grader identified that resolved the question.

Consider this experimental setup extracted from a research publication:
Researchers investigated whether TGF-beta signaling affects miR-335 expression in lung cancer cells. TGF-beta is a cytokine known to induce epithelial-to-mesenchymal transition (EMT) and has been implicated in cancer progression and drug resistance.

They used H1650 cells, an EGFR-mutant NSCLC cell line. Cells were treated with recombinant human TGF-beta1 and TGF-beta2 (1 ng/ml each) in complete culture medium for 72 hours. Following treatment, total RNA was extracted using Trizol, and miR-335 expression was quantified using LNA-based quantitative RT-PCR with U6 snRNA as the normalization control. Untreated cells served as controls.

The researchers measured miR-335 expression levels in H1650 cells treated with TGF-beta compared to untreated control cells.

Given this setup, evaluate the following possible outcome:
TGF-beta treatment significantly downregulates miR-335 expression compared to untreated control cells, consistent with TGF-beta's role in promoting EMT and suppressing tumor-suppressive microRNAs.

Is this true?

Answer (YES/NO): NO